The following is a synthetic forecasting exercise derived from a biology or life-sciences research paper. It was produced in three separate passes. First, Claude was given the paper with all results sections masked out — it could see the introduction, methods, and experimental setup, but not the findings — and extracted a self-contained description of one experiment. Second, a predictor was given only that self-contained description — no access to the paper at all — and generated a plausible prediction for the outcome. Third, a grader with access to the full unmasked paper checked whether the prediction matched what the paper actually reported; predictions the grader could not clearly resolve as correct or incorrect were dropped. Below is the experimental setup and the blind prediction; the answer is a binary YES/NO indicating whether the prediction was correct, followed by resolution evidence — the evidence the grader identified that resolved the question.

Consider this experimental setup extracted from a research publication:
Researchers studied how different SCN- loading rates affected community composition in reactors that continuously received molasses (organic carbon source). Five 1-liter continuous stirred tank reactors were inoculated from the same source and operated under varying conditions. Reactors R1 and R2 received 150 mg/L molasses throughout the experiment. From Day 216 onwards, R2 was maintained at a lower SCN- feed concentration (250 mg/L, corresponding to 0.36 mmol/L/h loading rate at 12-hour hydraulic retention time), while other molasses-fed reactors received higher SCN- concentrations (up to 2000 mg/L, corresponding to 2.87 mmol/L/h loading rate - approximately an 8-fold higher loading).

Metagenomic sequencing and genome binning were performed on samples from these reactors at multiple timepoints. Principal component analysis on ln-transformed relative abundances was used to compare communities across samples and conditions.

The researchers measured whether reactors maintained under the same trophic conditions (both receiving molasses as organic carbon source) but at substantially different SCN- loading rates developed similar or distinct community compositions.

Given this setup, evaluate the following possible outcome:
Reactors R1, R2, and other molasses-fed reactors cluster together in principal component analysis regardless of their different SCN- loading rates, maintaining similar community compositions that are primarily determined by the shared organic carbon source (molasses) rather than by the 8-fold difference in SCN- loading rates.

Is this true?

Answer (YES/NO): YES